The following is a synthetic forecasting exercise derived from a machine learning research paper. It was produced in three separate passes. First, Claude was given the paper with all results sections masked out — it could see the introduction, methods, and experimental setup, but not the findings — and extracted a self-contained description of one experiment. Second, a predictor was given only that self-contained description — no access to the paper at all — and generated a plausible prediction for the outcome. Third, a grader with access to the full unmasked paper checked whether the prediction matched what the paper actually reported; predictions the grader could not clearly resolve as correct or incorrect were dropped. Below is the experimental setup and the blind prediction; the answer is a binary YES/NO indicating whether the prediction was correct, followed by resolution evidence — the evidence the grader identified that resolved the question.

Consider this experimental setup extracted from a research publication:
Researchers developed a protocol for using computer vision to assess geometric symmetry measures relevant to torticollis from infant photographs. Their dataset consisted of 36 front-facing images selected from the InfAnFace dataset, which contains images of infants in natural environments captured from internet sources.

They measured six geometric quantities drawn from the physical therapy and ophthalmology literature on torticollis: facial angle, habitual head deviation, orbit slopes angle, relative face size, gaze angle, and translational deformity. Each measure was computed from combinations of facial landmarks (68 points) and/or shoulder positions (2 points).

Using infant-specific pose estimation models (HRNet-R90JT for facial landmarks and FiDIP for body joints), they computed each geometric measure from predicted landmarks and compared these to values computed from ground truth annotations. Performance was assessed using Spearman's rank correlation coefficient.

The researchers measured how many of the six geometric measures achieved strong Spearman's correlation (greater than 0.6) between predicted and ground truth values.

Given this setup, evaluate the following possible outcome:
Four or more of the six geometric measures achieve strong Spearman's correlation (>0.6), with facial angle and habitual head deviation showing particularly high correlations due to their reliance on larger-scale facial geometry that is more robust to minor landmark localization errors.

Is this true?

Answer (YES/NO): NO